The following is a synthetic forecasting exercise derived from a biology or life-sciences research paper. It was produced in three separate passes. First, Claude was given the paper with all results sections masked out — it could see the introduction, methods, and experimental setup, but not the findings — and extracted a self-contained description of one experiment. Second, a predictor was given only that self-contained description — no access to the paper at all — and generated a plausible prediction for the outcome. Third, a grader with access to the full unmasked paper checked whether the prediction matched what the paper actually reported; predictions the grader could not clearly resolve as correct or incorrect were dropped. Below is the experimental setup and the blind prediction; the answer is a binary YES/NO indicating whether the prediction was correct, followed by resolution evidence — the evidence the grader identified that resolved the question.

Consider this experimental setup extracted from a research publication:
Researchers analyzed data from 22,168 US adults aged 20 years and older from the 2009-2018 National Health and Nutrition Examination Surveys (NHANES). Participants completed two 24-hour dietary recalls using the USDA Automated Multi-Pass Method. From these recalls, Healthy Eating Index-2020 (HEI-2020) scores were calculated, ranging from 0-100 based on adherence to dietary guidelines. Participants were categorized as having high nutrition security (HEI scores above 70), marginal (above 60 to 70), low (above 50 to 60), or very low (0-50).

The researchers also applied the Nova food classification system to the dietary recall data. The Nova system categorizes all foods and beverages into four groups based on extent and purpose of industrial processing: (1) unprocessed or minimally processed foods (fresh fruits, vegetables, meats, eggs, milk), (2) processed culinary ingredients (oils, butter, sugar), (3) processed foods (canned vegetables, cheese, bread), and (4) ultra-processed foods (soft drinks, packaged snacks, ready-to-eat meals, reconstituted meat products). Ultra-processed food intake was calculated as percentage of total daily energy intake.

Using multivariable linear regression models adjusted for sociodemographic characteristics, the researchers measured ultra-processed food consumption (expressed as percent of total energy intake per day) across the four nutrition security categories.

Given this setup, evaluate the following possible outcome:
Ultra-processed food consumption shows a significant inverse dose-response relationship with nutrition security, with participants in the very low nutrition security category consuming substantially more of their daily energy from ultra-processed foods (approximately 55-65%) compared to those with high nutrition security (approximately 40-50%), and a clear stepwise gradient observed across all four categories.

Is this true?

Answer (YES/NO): YES